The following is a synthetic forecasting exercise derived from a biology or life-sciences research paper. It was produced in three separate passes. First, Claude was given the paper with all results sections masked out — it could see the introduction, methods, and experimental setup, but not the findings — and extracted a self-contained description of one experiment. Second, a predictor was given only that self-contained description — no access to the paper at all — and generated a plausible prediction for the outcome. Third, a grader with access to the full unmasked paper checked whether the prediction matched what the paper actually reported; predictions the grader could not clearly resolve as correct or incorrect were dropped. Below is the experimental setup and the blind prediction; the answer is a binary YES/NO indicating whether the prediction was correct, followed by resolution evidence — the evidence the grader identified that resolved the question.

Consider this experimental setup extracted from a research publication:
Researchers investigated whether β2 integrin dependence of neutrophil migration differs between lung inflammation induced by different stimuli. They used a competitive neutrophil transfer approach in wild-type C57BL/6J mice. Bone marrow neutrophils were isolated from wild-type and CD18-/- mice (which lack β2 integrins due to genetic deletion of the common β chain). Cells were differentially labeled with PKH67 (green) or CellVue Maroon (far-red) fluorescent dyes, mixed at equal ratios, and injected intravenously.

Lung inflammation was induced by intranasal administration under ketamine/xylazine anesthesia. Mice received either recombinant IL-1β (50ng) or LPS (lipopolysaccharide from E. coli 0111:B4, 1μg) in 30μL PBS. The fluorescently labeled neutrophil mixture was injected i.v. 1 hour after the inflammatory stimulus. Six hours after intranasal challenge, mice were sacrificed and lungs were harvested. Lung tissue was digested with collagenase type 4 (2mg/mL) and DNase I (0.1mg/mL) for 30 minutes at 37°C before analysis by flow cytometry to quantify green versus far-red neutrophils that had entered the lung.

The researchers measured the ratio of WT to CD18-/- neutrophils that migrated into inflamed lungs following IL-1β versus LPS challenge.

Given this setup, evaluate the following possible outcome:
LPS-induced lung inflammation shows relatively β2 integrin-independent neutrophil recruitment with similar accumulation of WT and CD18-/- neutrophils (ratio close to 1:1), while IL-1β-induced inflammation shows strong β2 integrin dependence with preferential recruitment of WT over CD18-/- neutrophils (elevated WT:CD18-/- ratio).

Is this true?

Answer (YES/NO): NO